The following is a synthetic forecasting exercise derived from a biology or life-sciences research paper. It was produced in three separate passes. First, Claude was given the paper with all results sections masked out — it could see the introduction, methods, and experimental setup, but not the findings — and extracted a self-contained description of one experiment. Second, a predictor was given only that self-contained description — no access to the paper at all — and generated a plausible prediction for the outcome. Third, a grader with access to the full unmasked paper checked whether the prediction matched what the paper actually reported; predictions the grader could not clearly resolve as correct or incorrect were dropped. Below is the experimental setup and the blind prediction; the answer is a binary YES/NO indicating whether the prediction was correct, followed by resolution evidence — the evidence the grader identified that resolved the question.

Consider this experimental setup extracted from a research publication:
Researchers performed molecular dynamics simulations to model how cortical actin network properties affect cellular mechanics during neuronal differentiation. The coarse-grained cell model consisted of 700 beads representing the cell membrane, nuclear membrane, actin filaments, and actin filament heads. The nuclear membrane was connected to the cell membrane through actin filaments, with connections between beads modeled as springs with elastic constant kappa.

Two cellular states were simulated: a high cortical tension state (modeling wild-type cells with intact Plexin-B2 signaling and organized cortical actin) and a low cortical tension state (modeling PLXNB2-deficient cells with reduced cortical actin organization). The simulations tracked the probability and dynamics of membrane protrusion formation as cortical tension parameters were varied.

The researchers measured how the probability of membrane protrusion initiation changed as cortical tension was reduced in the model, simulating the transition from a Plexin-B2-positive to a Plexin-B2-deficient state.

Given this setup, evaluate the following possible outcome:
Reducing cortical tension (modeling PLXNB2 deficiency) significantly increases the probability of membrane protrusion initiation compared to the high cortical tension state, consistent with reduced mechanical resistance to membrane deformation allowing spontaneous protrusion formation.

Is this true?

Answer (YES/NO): NO